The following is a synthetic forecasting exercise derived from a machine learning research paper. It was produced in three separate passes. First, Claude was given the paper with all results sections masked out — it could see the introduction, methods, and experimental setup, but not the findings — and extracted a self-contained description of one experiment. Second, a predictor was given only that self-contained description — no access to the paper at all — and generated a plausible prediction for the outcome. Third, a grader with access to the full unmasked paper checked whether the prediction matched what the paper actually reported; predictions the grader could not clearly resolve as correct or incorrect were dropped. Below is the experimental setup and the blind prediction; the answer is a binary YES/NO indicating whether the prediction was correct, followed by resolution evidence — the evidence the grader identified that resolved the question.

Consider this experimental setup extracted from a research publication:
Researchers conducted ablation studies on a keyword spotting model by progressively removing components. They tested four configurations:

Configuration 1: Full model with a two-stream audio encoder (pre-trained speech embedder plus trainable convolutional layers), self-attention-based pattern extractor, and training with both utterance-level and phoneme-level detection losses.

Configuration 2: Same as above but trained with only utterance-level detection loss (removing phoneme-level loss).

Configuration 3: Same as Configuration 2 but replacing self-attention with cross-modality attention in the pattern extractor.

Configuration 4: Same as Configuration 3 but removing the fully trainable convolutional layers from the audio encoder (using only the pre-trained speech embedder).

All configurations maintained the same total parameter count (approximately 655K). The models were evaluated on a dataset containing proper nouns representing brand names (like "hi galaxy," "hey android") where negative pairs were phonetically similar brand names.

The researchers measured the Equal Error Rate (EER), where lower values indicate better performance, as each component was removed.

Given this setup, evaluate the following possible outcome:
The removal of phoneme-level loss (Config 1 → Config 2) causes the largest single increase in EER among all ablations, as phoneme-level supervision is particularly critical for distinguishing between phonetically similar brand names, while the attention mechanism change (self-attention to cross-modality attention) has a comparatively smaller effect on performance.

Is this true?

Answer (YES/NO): NO